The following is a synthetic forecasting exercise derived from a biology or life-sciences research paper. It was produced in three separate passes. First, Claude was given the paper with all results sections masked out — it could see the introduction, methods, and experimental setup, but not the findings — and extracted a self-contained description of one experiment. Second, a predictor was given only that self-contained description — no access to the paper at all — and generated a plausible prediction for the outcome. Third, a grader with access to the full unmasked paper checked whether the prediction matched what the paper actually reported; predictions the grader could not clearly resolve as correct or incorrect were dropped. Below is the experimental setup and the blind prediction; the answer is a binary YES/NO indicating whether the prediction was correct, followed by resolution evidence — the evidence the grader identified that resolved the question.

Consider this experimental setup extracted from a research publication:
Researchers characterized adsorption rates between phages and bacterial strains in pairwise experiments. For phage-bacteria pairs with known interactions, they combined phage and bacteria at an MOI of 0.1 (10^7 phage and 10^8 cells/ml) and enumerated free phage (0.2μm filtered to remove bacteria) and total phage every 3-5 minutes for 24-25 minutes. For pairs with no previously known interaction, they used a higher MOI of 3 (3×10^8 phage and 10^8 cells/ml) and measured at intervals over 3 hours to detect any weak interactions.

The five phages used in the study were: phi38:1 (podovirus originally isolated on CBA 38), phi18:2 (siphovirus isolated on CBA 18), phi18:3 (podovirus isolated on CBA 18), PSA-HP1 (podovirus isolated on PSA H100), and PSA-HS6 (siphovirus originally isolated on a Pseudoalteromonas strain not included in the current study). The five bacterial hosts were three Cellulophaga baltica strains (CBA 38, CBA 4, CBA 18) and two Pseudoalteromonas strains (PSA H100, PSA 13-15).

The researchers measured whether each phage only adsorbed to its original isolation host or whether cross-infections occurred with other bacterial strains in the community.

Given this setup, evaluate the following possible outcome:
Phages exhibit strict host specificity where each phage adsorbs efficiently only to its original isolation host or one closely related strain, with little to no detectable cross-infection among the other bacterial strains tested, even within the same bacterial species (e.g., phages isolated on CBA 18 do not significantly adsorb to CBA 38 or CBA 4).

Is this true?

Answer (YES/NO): NO